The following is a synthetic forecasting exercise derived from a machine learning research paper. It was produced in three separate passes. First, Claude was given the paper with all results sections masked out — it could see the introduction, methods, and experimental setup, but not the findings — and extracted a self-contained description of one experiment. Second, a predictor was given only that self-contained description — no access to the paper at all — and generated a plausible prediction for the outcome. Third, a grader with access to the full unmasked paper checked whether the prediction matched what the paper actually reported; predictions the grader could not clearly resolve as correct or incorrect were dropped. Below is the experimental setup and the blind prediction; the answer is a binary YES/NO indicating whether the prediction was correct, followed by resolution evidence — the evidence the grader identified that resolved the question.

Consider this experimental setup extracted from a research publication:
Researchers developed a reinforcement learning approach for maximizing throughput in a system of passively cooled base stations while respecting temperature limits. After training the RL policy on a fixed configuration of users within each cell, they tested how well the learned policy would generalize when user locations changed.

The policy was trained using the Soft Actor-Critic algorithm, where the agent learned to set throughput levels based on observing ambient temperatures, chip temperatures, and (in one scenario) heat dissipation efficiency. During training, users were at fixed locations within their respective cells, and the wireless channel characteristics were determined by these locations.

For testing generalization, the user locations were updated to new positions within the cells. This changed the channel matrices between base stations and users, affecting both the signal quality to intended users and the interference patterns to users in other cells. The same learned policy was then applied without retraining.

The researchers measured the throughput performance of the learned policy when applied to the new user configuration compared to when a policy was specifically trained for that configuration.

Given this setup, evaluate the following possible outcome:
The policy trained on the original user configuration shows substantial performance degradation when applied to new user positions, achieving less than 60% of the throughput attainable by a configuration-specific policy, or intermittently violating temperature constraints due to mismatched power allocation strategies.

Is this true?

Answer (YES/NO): NO